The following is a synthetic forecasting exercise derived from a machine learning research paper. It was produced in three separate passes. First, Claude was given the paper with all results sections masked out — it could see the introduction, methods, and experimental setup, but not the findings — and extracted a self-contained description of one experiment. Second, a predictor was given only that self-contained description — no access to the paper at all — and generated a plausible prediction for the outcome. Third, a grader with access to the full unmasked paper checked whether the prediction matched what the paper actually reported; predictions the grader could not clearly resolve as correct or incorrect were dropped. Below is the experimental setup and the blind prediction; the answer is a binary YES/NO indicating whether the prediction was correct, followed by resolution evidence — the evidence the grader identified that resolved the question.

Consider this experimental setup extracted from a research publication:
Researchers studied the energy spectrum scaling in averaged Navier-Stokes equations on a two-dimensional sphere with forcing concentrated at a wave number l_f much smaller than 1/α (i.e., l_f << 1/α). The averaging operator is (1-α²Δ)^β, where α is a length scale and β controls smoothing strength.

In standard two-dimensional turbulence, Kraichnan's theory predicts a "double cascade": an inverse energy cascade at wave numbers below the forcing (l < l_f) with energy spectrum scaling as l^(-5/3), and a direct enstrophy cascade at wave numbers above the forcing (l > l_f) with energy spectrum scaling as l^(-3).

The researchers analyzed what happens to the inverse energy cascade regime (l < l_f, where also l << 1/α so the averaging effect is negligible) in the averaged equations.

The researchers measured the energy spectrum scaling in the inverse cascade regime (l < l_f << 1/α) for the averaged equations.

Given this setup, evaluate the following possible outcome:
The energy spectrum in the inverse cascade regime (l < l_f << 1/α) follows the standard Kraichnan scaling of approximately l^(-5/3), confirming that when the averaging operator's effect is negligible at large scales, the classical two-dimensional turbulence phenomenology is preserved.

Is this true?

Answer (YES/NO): YES